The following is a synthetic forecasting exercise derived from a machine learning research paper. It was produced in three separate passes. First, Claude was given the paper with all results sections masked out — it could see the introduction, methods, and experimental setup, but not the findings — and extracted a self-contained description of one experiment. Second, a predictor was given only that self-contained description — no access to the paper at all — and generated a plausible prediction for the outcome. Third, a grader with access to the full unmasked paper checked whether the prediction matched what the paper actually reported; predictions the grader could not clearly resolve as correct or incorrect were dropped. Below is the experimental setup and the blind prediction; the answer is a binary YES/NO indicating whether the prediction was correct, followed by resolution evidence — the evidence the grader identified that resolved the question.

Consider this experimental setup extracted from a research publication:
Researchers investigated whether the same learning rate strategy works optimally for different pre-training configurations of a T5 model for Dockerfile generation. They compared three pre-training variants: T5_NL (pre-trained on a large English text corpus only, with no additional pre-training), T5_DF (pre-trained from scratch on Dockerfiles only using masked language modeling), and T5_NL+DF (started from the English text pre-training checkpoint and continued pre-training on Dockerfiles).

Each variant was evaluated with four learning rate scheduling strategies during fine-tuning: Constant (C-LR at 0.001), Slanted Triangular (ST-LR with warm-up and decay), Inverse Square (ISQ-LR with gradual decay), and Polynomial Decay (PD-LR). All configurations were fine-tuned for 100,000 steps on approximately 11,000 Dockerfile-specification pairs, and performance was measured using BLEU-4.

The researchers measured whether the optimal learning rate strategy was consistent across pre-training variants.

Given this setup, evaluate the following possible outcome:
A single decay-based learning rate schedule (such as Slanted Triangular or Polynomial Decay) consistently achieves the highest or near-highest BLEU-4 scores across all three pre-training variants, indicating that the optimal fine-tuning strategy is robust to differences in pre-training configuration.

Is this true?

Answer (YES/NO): NO